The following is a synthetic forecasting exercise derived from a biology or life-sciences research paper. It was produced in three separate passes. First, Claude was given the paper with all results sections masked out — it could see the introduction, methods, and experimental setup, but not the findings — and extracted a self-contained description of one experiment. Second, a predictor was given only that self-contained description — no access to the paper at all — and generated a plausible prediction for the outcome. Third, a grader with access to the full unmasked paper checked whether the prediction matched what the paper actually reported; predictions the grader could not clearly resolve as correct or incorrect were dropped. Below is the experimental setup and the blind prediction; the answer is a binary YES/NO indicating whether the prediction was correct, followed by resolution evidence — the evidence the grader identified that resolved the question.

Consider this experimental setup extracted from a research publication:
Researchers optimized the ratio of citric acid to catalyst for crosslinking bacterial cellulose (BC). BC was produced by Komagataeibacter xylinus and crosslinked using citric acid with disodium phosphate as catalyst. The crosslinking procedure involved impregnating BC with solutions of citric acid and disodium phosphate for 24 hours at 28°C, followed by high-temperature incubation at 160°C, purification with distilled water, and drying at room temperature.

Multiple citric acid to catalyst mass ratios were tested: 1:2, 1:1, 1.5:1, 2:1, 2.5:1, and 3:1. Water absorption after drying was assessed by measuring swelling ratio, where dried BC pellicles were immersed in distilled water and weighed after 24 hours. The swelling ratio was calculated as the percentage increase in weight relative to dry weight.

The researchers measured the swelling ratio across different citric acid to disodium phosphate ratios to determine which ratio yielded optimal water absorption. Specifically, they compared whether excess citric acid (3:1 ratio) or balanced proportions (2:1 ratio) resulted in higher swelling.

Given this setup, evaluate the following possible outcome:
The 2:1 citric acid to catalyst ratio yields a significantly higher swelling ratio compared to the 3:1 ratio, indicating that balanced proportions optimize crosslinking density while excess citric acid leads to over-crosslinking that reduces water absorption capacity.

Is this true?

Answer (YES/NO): YES